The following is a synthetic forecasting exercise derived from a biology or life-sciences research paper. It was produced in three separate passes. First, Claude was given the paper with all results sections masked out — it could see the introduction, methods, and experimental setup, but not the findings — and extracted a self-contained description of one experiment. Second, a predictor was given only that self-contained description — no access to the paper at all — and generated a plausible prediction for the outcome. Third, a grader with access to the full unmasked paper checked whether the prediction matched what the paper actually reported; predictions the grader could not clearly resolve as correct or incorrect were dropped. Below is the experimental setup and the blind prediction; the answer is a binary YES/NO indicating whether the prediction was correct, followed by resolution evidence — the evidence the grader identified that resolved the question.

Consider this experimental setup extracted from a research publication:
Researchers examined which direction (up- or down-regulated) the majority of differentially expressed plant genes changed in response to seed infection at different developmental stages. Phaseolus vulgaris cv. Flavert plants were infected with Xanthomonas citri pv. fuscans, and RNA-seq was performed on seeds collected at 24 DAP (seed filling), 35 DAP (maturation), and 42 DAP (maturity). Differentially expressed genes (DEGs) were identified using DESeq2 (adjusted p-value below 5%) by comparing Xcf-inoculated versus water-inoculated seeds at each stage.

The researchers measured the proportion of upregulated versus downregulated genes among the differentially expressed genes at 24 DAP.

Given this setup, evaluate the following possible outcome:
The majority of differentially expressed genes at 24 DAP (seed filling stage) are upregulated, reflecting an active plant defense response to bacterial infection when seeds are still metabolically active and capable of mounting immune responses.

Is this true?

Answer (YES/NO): NO